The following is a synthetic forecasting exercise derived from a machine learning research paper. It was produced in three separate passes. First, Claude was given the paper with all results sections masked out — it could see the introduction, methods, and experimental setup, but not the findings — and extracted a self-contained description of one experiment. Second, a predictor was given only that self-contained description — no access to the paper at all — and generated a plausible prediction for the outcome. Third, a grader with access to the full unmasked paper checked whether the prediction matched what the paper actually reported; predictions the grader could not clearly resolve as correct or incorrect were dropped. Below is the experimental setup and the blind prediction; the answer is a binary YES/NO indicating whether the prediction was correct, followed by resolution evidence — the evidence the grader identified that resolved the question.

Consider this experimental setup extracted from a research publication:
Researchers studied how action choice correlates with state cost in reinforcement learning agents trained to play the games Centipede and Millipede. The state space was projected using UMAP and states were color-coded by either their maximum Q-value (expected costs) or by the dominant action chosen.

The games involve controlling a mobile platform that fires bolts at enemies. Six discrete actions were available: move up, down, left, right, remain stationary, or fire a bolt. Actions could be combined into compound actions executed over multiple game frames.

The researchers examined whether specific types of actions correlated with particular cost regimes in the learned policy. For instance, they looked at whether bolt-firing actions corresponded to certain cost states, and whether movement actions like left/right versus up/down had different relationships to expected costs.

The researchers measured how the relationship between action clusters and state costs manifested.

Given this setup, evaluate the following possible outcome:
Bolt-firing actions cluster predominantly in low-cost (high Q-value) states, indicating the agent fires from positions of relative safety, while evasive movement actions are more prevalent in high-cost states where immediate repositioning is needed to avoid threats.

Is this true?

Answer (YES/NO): NO